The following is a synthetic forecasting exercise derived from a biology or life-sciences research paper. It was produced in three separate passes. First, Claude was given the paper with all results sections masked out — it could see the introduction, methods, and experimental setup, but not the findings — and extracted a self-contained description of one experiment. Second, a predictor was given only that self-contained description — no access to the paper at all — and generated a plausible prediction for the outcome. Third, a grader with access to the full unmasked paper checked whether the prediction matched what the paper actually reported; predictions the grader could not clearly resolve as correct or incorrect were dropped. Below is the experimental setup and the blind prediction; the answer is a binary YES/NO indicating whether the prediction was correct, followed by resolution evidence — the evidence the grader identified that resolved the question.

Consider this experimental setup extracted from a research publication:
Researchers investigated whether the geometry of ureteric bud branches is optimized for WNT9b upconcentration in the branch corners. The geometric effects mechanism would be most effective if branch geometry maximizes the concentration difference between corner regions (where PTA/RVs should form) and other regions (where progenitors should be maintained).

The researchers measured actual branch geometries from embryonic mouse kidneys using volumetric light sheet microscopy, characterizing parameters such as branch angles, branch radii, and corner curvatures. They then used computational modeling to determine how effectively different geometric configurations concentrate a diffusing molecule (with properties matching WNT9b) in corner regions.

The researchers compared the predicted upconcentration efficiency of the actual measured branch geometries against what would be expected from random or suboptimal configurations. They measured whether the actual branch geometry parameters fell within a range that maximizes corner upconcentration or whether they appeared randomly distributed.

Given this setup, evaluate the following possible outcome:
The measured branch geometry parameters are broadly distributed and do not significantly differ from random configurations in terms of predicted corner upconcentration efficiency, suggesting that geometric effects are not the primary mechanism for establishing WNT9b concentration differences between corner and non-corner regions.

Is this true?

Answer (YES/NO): NO